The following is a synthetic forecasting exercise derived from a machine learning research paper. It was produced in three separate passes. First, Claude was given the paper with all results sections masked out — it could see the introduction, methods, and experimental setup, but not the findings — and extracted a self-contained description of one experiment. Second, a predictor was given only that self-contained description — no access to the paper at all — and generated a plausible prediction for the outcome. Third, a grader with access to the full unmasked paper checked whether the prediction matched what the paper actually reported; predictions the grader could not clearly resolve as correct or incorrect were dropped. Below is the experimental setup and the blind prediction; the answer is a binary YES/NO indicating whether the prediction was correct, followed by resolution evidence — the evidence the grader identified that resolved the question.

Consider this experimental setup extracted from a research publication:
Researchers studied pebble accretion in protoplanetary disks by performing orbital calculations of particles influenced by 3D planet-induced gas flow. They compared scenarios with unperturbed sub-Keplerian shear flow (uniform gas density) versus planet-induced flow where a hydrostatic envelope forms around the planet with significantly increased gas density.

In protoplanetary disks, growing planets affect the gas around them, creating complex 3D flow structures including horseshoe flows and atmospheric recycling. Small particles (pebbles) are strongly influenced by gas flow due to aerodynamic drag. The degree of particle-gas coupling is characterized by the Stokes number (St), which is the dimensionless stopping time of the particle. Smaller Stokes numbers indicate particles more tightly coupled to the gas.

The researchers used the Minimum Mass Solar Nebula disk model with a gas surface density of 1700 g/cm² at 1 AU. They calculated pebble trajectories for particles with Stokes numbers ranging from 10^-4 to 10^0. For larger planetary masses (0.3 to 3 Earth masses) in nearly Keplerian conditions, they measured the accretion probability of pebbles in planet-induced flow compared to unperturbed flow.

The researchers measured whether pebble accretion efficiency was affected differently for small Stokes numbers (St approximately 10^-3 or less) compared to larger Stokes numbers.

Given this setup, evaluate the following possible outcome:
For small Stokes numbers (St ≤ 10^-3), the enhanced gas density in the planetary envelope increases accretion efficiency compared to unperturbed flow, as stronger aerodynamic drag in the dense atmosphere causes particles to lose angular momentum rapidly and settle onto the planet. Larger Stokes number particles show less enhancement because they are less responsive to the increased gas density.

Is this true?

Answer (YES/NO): NO